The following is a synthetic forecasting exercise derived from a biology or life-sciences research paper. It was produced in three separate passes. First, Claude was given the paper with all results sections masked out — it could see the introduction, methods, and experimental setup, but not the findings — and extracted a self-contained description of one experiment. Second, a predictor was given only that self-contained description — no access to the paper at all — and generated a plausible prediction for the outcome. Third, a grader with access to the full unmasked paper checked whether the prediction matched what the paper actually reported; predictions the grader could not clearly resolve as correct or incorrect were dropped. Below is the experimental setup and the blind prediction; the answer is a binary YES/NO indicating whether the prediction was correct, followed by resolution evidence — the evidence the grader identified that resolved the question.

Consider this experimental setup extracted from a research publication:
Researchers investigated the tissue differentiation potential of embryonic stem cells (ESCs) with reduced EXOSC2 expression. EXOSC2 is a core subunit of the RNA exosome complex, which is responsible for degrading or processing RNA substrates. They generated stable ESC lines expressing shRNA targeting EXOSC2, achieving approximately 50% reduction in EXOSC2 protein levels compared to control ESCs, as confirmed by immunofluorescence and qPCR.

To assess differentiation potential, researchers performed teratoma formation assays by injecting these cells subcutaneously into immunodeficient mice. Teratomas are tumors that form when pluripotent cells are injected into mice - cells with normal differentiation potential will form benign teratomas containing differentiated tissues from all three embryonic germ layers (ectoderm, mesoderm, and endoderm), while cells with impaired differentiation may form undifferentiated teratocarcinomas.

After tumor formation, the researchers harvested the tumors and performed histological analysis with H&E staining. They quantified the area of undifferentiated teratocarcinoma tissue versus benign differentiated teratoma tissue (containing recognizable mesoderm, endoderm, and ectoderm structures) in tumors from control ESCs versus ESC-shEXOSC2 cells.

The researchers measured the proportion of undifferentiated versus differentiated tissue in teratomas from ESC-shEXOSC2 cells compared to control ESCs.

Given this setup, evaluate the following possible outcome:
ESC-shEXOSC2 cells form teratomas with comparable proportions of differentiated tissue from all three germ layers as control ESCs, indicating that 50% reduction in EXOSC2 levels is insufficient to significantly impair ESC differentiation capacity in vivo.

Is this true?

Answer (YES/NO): NO